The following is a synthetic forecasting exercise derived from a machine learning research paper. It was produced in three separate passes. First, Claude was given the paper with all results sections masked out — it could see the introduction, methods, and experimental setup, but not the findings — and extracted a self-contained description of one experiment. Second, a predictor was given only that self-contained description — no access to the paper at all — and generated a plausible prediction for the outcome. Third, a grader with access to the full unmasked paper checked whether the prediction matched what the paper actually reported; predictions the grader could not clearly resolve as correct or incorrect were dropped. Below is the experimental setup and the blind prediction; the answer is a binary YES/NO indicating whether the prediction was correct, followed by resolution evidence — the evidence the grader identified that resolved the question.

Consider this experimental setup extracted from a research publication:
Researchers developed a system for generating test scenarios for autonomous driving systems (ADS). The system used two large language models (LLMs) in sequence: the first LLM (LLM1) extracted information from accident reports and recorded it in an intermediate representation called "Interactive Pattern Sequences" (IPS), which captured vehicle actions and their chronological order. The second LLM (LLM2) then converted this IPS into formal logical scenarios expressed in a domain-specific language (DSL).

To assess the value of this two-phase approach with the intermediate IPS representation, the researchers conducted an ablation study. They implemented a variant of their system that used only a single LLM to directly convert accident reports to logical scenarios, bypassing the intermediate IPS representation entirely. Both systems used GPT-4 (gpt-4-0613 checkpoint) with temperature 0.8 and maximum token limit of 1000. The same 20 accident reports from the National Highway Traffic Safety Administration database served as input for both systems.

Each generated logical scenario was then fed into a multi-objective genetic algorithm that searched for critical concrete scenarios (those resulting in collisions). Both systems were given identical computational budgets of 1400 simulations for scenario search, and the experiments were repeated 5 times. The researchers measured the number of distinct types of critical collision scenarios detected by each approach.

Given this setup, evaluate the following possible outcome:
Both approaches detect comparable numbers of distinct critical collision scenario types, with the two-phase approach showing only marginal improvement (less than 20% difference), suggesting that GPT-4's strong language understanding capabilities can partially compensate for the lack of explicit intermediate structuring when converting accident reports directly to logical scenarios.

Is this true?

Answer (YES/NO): NO